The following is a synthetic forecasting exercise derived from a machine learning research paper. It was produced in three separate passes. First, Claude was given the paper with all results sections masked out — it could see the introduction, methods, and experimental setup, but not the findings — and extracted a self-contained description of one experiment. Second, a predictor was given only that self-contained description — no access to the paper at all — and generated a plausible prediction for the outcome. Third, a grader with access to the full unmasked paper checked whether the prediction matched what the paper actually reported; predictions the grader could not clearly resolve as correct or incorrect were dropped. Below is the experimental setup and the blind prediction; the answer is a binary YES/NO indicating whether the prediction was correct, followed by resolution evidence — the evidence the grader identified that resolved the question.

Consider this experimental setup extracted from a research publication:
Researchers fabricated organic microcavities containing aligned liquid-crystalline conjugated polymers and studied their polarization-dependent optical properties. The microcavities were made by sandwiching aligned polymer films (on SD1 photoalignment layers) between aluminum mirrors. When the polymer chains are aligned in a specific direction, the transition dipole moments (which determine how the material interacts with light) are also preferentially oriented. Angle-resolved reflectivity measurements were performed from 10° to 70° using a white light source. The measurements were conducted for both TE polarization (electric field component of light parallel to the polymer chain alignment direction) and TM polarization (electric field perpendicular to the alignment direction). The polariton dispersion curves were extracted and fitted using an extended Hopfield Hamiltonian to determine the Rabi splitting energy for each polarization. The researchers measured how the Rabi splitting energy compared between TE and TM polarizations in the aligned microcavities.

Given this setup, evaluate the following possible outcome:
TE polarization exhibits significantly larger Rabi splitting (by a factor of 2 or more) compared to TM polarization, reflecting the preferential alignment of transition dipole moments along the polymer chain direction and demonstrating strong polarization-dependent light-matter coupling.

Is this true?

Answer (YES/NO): NO